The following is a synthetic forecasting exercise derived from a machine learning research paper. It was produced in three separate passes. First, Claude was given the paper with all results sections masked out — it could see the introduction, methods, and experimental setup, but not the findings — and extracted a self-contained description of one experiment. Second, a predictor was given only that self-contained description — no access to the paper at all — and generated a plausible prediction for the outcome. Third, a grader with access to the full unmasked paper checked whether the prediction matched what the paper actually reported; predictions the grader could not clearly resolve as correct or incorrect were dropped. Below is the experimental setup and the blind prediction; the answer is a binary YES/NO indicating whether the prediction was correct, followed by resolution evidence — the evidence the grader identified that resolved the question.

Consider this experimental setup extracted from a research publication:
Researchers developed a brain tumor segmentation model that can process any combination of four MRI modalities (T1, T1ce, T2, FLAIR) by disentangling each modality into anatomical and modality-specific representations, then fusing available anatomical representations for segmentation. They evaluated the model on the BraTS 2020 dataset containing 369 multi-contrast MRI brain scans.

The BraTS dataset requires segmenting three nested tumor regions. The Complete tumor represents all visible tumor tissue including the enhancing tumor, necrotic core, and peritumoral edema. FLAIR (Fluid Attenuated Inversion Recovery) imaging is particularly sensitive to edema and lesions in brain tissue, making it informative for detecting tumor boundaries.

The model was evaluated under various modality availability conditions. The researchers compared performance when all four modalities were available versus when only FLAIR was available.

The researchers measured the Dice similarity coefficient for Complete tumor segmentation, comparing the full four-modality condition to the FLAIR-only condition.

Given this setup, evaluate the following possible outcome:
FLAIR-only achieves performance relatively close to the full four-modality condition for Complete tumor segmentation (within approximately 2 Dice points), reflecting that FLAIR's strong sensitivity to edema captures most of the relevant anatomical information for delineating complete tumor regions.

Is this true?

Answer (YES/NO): NO